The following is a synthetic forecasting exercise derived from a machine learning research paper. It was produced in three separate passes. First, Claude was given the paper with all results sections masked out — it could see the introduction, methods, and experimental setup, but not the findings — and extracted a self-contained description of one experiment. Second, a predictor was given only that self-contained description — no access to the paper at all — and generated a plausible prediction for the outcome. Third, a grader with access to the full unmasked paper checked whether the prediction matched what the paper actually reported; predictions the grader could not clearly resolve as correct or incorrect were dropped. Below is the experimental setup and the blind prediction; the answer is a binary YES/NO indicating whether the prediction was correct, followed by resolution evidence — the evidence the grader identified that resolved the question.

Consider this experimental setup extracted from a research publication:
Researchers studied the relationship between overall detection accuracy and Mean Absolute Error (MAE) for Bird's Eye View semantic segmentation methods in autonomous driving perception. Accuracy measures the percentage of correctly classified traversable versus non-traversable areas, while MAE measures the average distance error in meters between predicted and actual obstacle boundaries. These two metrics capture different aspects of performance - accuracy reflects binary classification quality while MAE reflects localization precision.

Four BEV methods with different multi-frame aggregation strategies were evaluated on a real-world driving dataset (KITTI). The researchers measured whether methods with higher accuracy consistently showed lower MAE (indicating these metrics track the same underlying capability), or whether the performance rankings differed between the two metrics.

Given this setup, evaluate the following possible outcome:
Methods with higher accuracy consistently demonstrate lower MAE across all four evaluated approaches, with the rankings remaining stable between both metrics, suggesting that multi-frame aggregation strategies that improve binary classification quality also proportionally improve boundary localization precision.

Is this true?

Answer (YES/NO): NO